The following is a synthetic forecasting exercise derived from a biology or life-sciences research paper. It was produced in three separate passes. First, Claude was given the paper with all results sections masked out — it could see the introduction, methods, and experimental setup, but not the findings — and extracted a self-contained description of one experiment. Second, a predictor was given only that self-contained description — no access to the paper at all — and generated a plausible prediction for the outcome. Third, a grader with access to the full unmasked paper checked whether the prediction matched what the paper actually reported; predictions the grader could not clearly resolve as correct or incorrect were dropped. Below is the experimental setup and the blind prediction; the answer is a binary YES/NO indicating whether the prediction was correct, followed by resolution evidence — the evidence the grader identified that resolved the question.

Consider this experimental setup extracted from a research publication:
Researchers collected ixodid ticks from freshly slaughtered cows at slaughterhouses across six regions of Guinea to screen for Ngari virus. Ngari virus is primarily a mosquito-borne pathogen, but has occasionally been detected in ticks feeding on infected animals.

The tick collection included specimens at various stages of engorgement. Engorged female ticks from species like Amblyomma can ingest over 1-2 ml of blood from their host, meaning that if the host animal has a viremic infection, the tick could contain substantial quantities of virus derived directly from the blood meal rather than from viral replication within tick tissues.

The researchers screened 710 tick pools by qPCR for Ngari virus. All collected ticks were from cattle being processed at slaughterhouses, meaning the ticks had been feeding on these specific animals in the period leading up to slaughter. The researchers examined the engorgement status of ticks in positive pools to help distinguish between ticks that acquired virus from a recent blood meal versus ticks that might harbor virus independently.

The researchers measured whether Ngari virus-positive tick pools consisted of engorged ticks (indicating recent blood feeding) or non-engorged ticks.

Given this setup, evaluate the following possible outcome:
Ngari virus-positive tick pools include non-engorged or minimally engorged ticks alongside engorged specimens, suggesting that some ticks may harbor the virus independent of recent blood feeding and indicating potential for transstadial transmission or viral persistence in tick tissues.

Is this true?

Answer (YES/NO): NO